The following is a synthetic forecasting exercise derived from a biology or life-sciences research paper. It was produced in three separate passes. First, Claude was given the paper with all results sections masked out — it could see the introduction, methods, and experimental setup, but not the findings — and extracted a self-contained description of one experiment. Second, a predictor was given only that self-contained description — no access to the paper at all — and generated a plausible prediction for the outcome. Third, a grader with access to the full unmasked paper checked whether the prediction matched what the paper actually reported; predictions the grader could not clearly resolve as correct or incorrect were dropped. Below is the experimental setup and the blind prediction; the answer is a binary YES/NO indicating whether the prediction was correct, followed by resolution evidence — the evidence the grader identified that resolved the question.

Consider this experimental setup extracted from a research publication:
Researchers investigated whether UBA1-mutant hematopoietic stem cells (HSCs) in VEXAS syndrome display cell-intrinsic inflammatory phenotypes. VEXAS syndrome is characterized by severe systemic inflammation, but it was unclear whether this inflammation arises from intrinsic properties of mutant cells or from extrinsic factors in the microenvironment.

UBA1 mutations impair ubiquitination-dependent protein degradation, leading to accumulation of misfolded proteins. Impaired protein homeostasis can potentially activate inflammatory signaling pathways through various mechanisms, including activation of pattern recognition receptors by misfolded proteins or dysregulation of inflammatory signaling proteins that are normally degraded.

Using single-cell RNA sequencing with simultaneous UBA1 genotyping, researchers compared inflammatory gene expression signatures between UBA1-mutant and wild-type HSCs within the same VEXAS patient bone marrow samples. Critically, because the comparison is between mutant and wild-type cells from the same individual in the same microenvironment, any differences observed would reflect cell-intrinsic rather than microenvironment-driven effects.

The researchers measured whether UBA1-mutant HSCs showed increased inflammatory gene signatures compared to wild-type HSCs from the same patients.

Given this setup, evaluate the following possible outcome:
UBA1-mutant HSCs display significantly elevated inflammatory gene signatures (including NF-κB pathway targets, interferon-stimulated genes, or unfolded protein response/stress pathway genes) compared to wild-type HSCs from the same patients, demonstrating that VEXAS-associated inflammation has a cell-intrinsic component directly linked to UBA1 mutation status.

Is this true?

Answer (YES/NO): YES